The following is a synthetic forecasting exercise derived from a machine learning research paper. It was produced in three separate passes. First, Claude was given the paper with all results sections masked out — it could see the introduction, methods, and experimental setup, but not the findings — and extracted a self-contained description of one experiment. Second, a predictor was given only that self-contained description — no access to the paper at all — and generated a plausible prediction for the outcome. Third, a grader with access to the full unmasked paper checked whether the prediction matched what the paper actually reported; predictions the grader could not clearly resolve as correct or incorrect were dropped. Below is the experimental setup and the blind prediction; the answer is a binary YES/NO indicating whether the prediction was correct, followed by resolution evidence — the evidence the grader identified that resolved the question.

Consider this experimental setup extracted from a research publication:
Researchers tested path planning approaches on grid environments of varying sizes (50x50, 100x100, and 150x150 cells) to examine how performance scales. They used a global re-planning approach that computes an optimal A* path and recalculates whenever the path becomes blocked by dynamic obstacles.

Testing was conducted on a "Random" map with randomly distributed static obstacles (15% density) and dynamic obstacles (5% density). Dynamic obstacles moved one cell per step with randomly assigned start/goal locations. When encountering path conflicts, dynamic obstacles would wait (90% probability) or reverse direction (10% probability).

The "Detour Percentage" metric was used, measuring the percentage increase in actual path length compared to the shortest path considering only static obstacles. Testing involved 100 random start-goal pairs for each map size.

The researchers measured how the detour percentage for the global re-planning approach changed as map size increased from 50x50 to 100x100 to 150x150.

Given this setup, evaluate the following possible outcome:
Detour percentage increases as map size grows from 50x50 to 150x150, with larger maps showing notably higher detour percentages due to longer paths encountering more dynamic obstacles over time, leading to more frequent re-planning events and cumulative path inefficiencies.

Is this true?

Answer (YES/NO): NO